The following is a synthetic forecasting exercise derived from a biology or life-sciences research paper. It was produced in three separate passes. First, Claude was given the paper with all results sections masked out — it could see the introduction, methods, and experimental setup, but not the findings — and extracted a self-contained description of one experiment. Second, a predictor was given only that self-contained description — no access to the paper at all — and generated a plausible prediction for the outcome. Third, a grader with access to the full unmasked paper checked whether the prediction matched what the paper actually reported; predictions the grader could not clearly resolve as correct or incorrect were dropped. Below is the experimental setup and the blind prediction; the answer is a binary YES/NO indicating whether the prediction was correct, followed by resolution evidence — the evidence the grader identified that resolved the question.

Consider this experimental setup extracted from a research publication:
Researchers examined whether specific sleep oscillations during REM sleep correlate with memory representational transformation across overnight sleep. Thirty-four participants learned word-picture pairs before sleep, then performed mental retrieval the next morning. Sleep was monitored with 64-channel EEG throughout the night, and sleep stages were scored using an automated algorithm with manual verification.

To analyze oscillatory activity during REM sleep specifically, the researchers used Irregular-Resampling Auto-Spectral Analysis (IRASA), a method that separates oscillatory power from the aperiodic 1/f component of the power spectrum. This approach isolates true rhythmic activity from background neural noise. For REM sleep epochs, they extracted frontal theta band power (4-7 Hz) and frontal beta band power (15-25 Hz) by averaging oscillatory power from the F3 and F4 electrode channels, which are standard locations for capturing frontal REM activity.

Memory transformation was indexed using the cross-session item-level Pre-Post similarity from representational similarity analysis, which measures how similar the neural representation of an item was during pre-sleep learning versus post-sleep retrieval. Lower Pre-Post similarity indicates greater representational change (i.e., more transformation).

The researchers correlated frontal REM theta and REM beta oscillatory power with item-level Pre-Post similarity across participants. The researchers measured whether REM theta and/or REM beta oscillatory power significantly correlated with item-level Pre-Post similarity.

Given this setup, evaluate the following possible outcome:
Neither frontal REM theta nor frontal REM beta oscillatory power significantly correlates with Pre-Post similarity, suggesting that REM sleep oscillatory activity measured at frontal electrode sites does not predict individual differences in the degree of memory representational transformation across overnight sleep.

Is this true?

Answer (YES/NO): NO